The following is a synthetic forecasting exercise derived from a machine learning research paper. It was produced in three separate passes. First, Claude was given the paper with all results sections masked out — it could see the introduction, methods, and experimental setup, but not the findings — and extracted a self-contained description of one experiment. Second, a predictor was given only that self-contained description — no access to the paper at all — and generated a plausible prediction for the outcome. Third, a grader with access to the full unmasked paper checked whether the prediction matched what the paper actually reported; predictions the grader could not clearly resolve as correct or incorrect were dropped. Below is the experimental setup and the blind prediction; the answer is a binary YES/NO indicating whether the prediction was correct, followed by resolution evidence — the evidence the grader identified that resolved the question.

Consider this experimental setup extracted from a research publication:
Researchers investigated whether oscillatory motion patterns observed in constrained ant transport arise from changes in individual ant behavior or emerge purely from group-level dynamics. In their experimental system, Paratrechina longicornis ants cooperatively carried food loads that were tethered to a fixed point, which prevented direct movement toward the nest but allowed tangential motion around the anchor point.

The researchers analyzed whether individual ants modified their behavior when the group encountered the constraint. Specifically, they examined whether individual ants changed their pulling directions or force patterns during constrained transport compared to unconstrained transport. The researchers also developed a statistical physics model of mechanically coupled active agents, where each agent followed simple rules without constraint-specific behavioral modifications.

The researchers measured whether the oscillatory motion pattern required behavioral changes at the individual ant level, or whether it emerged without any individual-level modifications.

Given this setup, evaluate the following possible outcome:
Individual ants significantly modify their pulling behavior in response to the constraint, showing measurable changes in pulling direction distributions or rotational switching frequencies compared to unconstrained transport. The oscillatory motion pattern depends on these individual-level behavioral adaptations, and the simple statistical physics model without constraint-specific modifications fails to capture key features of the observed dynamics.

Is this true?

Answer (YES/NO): NO